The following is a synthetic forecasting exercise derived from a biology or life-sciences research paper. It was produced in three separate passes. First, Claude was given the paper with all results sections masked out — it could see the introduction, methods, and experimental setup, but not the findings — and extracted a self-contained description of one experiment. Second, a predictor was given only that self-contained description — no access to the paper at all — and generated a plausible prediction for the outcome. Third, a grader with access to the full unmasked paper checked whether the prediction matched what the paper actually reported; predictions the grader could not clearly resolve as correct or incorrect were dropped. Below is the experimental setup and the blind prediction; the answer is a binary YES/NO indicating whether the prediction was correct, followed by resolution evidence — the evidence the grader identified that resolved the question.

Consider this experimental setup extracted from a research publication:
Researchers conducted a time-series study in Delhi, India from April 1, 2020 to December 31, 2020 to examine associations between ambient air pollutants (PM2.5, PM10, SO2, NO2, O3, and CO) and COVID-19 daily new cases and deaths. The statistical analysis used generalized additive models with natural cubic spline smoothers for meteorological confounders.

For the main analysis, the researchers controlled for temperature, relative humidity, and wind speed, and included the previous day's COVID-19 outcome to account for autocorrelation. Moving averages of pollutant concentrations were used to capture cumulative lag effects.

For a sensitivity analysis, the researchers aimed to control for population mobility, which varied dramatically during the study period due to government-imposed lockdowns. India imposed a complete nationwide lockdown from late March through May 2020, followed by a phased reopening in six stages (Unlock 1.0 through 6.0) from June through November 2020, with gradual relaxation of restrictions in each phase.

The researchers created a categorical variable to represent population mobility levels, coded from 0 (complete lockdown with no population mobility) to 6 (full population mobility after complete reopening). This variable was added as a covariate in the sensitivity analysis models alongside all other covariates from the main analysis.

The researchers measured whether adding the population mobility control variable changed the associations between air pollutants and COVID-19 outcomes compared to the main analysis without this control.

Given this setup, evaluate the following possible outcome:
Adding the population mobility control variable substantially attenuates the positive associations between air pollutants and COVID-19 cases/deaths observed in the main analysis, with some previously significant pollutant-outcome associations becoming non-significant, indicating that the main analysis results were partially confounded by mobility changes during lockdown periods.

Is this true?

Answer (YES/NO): NO